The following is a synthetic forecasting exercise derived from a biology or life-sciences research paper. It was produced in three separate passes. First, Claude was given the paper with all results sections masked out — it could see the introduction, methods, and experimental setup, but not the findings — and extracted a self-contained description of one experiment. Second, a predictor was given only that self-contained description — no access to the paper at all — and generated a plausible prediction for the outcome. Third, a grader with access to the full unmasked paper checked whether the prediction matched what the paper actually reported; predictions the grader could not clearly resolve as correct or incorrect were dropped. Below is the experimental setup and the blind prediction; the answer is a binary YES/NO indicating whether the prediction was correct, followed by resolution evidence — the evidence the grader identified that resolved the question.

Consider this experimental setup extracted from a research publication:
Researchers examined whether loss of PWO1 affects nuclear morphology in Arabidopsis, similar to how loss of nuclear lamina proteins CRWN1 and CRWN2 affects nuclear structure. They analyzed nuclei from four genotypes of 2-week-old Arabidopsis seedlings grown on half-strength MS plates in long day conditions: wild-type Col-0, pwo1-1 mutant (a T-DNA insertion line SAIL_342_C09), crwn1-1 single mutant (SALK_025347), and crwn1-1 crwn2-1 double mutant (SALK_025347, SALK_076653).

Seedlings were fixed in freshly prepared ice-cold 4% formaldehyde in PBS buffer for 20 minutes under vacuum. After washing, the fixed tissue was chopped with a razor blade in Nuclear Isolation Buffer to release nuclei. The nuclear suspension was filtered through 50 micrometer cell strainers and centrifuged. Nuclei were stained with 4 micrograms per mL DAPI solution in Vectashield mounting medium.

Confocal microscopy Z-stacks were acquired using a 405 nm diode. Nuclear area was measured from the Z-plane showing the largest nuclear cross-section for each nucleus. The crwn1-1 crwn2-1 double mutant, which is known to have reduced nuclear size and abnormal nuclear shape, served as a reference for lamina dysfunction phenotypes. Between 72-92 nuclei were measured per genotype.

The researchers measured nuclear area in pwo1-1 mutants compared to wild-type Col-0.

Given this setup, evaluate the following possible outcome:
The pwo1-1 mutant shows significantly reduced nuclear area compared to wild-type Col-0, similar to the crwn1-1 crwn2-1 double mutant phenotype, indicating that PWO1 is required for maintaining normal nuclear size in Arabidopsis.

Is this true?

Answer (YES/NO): YES